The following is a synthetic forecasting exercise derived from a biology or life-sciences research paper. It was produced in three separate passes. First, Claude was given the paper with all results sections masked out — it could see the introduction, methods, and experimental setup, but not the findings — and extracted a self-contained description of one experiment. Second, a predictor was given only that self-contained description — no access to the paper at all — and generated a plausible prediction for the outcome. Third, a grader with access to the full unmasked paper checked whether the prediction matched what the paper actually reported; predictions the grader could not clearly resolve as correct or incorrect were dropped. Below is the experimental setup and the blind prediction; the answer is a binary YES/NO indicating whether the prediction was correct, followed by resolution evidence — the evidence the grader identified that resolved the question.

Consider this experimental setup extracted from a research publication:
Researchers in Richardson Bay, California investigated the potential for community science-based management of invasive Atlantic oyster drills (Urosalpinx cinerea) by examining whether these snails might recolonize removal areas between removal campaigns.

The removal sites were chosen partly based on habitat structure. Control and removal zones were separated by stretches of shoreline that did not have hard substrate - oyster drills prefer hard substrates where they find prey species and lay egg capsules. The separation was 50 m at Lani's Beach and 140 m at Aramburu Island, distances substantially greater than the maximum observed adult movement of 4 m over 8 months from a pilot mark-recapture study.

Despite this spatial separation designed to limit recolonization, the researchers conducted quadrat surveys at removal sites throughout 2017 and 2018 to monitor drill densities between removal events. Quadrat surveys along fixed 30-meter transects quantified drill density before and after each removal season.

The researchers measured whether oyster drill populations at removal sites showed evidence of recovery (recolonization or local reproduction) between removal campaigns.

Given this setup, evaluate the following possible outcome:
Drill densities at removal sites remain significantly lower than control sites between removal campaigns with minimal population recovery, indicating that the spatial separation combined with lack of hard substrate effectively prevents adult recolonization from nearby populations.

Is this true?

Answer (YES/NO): NO